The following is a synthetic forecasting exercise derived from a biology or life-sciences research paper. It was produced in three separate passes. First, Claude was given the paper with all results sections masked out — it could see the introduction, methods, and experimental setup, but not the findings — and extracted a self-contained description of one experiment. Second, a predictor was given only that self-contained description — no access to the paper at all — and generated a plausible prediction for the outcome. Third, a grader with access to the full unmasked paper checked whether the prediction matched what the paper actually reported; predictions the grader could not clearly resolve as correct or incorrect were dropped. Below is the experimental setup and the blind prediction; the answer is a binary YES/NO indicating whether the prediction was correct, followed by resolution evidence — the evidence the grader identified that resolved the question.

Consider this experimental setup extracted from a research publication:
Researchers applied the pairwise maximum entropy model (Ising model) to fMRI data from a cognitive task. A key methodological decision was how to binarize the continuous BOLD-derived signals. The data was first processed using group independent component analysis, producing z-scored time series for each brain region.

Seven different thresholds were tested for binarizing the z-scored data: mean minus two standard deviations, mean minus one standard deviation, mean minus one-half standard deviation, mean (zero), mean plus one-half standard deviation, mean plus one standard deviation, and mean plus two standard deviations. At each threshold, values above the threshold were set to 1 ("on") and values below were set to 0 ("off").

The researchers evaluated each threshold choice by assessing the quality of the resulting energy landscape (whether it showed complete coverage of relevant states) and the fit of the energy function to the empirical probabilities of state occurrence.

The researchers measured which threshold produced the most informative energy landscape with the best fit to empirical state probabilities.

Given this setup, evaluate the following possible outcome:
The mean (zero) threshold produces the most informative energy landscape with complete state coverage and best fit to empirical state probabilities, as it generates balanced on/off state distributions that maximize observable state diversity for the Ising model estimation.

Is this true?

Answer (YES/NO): YES